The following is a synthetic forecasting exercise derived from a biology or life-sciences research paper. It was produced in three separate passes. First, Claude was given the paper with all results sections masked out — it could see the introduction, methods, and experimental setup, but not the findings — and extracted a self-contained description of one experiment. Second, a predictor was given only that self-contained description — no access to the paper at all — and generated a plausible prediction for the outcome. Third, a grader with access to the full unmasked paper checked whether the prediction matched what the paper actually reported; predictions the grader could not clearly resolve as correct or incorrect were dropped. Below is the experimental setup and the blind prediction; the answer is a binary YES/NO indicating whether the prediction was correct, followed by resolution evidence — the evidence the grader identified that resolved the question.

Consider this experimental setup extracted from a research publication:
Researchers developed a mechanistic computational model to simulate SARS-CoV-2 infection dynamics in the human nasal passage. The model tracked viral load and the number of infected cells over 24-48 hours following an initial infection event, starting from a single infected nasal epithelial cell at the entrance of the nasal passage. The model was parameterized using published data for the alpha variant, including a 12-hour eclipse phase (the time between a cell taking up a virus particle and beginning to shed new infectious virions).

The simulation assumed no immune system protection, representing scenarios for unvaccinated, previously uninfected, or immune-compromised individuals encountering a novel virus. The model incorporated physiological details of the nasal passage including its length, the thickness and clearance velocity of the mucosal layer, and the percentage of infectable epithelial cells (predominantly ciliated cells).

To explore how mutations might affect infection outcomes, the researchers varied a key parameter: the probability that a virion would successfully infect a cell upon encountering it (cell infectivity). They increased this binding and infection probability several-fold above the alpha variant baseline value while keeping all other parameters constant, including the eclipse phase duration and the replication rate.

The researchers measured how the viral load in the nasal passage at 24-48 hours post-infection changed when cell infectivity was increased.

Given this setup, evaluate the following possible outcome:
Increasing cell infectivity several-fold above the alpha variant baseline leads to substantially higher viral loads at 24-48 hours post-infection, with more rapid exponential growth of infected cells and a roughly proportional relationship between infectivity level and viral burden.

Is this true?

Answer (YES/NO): NO